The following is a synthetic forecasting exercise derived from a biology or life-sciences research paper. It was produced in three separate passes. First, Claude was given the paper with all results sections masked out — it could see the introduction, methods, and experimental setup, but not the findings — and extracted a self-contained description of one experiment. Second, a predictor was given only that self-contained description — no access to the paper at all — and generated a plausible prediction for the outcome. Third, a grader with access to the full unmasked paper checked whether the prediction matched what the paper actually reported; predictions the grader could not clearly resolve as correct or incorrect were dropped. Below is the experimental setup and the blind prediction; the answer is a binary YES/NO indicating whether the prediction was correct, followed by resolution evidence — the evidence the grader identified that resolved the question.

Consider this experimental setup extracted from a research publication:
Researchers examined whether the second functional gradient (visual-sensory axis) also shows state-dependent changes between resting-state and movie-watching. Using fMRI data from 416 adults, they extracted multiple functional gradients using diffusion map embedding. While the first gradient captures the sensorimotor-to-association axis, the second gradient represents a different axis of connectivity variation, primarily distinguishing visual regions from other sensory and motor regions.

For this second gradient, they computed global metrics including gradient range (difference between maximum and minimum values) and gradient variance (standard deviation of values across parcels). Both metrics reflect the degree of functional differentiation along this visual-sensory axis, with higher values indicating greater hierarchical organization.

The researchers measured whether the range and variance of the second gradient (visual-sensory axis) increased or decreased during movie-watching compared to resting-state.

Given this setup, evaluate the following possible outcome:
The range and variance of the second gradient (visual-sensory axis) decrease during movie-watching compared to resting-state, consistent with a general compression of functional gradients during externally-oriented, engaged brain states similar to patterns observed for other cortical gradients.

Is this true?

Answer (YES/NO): YES